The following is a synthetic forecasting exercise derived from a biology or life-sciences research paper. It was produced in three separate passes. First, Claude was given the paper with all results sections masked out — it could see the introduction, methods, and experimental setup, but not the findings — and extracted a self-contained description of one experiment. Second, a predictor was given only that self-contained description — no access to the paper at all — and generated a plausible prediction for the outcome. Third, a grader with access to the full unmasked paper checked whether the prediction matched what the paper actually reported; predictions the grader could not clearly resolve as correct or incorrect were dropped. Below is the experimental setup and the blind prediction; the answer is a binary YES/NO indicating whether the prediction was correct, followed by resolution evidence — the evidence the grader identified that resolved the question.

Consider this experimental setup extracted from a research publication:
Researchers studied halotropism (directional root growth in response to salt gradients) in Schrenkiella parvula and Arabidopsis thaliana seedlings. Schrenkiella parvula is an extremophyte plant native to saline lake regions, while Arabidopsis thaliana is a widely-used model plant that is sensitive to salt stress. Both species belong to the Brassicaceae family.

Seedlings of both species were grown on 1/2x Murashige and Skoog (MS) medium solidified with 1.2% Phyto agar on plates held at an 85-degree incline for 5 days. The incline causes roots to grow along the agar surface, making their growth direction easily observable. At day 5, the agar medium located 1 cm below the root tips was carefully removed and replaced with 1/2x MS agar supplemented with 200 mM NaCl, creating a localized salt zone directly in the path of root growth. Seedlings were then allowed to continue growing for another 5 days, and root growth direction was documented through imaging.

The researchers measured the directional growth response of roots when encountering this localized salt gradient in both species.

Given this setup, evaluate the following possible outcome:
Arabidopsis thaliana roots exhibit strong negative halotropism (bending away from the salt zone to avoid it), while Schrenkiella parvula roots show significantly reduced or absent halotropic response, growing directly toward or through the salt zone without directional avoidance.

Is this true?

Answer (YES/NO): YES